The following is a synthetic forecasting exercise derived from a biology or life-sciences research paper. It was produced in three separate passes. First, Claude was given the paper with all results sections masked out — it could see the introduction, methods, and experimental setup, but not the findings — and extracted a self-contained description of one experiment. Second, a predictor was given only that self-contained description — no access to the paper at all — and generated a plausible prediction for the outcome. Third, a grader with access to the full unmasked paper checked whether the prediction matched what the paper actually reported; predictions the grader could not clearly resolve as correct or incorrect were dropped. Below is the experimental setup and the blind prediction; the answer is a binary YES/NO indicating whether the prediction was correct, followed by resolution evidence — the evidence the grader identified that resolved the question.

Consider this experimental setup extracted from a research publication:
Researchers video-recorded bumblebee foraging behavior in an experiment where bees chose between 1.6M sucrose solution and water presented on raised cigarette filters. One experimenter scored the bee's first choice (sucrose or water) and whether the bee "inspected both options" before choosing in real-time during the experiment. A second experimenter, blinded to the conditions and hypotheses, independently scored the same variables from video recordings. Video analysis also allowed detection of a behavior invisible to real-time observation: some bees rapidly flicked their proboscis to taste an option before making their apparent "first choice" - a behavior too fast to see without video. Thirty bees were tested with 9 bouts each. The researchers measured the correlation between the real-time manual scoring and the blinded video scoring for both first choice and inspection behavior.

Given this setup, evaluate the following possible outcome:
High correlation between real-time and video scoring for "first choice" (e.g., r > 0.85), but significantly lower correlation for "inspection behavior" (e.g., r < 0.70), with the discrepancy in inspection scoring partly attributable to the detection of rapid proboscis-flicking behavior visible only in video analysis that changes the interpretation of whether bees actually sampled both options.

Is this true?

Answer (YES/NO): NO